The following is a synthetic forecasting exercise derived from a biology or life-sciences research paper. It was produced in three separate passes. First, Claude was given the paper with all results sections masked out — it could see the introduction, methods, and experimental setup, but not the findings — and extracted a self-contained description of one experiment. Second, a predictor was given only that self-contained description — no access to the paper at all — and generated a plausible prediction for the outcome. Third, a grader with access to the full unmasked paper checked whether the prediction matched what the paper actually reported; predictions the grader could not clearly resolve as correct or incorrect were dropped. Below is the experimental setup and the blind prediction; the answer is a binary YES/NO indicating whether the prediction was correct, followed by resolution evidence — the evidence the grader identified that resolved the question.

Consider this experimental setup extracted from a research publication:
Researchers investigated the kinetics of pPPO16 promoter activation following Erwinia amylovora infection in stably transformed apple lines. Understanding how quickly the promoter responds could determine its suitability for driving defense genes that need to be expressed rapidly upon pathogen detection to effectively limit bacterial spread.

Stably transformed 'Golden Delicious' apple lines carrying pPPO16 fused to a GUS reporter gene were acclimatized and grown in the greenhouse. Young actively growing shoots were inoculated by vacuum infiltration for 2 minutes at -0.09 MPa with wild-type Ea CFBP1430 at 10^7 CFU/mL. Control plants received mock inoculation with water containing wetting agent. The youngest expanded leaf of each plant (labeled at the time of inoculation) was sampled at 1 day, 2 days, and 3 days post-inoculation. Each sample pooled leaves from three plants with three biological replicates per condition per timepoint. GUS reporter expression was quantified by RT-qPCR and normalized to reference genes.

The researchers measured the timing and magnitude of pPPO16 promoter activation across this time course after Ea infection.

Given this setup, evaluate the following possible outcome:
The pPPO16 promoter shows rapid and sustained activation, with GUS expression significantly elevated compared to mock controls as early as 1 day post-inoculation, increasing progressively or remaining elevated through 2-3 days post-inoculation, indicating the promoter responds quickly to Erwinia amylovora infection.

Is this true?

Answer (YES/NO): YES